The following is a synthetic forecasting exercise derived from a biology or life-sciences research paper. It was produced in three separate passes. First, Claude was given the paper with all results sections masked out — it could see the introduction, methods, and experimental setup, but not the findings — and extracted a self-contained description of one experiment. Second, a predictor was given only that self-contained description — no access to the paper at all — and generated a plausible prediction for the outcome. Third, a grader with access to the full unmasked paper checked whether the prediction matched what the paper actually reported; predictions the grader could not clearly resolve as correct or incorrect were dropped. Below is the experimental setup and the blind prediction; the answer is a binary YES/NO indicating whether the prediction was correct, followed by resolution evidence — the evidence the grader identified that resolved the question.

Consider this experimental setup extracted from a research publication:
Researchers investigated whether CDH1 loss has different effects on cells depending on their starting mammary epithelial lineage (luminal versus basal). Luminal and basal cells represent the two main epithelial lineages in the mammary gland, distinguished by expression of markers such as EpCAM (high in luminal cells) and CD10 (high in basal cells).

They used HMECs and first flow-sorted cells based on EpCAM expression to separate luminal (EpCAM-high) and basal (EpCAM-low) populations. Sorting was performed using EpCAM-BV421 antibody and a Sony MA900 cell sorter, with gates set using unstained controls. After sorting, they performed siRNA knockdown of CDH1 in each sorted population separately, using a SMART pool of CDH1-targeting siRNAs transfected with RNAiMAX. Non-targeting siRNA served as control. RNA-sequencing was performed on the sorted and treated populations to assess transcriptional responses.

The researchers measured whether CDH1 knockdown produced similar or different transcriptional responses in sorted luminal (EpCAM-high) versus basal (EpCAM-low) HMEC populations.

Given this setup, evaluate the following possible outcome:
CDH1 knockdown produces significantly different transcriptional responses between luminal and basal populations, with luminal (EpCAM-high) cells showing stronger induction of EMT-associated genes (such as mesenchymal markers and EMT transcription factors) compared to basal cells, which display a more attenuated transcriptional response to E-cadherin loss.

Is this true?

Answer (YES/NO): NO